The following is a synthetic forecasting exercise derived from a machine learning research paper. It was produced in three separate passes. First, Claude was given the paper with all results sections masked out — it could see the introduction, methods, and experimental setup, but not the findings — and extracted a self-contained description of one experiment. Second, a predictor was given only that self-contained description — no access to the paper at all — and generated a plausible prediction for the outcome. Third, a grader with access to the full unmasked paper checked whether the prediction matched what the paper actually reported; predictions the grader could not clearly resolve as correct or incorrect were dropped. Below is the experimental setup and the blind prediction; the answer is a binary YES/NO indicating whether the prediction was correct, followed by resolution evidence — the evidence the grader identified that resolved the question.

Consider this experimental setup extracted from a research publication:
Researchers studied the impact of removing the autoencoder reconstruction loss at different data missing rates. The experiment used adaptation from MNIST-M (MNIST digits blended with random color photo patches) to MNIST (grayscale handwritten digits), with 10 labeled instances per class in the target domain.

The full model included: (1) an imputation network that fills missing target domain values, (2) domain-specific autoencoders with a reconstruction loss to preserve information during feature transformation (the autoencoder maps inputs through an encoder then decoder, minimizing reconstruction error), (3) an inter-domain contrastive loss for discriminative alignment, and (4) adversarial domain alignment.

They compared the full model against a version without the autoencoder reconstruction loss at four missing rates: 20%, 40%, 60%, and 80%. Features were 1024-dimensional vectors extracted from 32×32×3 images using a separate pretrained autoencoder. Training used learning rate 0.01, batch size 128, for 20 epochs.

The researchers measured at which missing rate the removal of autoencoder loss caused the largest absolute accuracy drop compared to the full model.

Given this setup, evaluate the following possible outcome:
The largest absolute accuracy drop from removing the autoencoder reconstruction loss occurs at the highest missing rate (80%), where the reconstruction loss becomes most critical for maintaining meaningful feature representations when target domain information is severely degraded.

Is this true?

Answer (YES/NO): NO